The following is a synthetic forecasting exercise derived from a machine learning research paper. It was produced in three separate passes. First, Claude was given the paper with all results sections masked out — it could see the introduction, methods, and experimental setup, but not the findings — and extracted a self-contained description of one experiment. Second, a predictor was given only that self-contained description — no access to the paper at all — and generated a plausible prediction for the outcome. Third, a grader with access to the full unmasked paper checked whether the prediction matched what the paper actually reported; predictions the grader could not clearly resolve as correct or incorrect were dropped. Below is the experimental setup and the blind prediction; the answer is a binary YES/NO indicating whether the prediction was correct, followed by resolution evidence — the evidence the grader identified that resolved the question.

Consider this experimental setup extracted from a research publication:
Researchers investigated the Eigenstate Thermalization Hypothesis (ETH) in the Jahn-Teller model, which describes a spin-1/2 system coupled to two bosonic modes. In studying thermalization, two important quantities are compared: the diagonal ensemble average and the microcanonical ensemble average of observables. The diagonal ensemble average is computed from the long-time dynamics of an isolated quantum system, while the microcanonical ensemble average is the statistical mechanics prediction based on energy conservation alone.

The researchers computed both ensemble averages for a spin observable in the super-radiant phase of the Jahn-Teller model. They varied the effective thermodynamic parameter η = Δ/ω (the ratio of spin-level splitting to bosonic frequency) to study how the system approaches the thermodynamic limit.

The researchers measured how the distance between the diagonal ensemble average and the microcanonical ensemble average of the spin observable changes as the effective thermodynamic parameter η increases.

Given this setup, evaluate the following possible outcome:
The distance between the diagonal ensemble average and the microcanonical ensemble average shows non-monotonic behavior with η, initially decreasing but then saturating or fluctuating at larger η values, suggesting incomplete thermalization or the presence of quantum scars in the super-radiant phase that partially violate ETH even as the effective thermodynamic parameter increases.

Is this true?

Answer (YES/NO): NO